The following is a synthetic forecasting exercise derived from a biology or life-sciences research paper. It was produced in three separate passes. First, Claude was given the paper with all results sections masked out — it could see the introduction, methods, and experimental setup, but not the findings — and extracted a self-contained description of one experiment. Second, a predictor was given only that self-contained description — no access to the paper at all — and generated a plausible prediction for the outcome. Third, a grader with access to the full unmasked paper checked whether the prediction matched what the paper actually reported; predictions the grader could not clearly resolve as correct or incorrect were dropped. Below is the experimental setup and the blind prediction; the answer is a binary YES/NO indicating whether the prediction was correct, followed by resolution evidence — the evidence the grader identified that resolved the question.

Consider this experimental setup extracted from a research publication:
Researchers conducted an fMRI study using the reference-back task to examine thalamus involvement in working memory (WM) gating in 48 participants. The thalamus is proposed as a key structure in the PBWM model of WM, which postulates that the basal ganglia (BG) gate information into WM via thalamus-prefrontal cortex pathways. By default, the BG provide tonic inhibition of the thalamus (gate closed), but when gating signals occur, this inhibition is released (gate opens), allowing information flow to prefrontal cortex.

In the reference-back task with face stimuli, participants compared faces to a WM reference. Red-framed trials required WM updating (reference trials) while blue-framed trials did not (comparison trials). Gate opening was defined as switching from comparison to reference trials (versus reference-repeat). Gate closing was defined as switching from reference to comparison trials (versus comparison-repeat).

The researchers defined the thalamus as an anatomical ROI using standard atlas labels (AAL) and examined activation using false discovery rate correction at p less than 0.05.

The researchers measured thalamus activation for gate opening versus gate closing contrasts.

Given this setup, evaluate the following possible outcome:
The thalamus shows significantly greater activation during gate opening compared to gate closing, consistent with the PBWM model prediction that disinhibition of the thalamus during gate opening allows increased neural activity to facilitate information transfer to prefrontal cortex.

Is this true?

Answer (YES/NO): YES